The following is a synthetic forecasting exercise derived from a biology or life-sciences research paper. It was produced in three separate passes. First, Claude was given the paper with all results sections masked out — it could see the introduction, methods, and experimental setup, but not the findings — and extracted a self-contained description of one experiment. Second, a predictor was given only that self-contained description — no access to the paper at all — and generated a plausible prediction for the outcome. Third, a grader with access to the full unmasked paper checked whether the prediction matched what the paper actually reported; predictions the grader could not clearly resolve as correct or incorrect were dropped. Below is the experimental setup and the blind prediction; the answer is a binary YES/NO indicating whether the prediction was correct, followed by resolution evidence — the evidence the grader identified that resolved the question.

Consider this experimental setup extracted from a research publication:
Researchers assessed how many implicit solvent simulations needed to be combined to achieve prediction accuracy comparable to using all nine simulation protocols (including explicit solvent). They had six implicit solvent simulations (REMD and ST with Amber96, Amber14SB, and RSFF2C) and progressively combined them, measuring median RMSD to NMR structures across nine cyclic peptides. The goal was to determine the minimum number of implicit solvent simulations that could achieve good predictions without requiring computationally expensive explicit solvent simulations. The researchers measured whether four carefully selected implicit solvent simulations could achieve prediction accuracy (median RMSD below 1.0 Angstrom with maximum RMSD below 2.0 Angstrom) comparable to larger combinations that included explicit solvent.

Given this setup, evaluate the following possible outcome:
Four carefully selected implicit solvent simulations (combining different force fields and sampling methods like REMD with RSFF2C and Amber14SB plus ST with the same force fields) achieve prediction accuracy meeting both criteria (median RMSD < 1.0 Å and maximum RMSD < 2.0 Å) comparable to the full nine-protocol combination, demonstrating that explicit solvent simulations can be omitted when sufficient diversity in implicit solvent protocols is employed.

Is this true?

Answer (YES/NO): NO